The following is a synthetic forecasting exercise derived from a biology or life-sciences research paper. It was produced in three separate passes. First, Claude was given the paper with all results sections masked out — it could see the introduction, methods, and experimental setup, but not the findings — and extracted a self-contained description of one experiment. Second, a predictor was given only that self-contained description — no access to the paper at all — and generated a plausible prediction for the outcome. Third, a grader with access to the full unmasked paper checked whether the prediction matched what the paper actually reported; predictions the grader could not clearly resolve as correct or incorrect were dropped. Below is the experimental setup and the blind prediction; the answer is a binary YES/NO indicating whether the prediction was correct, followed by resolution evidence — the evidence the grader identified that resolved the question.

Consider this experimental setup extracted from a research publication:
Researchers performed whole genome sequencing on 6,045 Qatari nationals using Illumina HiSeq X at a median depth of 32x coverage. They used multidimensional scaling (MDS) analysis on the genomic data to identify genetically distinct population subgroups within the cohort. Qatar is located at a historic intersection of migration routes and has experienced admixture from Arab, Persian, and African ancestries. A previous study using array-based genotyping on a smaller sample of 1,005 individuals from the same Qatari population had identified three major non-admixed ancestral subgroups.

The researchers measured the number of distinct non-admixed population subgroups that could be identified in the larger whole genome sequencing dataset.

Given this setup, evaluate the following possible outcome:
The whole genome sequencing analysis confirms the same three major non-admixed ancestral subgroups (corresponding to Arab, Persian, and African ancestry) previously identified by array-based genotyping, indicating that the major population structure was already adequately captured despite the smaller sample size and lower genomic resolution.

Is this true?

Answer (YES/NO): NO